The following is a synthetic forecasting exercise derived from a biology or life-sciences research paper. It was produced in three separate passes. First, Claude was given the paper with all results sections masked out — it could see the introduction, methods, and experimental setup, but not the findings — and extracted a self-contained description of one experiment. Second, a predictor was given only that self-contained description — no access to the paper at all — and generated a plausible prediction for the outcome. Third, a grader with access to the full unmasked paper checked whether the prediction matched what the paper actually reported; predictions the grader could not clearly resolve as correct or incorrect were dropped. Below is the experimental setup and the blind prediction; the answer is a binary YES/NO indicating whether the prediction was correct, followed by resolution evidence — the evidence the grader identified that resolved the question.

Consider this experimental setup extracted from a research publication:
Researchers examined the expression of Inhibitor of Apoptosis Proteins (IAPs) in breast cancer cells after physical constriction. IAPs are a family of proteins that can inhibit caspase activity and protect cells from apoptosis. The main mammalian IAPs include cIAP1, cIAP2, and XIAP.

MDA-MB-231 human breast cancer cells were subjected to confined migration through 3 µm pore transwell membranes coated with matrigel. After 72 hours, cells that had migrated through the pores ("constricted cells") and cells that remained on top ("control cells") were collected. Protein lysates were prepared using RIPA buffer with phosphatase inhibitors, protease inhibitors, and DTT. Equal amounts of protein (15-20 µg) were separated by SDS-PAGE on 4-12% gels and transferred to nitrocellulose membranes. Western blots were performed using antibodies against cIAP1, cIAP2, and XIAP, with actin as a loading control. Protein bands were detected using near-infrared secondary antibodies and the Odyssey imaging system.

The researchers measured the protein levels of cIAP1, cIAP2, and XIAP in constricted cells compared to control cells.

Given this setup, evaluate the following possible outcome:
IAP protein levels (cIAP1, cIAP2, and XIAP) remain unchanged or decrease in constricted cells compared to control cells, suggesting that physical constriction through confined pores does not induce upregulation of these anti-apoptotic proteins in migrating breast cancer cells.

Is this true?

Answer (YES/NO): NO